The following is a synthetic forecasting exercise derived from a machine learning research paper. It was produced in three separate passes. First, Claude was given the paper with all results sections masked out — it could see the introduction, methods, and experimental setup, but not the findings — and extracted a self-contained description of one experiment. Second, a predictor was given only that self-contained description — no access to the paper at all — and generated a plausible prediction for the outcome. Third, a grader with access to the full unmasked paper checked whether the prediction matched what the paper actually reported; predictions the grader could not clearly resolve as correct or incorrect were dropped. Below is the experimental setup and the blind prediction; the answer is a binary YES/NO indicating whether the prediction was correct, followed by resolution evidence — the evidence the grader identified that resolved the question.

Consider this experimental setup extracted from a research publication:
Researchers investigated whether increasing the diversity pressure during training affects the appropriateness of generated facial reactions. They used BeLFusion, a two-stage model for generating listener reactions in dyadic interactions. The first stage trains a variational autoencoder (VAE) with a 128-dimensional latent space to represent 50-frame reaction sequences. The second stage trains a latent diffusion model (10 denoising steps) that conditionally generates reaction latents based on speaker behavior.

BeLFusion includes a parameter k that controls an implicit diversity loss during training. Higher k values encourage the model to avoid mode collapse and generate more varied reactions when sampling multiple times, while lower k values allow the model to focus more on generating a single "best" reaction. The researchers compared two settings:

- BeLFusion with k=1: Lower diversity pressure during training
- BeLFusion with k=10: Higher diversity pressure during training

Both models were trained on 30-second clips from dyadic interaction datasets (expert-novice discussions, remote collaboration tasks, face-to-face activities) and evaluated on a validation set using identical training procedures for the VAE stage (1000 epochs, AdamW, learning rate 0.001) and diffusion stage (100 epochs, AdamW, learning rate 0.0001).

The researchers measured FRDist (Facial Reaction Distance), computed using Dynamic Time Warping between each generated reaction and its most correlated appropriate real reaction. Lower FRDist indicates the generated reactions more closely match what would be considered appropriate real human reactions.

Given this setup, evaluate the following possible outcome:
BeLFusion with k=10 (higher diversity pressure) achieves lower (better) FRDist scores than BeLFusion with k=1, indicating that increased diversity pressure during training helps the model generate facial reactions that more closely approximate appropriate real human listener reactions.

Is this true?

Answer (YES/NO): YES